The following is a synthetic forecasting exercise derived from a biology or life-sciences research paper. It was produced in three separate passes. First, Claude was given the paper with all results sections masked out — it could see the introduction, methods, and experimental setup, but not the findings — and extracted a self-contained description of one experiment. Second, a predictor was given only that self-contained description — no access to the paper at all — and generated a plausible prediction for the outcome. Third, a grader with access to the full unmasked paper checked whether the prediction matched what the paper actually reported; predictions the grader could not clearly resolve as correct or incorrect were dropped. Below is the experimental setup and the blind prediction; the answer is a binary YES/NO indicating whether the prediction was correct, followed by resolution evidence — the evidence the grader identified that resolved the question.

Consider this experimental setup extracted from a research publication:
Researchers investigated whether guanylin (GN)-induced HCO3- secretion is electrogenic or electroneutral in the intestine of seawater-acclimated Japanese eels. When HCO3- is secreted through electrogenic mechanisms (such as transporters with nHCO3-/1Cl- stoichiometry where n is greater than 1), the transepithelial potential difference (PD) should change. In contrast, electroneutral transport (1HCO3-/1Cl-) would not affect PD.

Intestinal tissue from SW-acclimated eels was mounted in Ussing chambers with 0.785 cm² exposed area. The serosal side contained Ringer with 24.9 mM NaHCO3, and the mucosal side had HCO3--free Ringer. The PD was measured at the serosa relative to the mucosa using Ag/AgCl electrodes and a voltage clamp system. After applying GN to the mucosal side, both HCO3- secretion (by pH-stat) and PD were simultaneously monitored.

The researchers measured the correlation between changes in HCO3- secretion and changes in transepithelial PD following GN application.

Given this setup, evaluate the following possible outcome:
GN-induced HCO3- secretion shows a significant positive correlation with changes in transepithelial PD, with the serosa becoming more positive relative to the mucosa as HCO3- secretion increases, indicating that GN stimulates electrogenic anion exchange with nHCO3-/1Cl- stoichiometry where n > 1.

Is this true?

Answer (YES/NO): NO